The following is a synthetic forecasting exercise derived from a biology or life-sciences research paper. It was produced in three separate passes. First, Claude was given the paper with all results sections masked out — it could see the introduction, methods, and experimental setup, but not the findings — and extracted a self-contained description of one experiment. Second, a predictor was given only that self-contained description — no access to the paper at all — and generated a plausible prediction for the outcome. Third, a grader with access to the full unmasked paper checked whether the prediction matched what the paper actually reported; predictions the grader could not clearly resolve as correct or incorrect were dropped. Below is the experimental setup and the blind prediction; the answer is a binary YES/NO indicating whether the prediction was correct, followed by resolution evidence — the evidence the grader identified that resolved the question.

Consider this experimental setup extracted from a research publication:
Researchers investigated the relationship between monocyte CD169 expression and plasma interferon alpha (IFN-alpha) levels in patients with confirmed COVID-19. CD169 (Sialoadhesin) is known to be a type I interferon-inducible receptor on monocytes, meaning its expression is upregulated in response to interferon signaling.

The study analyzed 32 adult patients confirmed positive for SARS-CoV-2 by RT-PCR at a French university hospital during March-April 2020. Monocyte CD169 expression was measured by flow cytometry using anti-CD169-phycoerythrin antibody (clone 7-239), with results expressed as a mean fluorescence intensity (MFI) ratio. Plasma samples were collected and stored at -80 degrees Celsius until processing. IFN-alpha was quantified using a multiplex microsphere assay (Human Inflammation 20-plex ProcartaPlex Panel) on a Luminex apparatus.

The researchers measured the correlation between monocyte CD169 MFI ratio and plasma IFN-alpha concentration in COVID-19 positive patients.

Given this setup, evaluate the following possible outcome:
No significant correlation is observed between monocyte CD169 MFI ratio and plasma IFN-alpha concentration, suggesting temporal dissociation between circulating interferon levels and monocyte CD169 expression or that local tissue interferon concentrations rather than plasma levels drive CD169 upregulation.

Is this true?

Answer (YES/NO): NO